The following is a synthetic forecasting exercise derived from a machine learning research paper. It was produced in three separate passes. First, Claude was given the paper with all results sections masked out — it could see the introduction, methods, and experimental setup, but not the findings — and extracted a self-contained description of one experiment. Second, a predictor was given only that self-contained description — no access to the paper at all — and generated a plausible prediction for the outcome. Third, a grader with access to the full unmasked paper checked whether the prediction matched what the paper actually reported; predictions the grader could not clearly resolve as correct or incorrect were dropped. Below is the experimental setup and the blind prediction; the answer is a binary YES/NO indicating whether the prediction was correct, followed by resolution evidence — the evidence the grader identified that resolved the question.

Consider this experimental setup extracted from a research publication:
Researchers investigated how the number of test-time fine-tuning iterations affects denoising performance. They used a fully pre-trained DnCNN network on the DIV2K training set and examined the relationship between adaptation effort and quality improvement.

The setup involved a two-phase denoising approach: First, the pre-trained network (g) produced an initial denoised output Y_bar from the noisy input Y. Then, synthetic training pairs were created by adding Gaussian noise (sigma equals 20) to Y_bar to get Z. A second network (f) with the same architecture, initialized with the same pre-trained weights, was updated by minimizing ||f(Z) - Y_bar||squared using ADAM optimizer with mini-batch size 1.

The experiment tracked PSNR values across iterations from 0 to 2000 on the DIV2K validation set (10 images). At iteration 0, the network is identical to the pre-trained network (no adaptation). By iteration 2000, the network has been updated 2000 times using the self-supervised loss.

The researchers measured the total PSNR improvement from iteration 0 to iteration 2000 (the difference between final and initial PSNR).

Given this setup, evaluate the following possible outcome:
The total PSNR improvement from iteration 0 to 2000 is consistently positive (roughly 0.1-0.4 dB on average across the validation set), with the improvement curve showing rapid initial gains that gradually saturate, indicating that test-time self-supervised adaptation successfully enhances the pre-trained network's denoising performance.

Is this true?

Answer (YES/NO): NO